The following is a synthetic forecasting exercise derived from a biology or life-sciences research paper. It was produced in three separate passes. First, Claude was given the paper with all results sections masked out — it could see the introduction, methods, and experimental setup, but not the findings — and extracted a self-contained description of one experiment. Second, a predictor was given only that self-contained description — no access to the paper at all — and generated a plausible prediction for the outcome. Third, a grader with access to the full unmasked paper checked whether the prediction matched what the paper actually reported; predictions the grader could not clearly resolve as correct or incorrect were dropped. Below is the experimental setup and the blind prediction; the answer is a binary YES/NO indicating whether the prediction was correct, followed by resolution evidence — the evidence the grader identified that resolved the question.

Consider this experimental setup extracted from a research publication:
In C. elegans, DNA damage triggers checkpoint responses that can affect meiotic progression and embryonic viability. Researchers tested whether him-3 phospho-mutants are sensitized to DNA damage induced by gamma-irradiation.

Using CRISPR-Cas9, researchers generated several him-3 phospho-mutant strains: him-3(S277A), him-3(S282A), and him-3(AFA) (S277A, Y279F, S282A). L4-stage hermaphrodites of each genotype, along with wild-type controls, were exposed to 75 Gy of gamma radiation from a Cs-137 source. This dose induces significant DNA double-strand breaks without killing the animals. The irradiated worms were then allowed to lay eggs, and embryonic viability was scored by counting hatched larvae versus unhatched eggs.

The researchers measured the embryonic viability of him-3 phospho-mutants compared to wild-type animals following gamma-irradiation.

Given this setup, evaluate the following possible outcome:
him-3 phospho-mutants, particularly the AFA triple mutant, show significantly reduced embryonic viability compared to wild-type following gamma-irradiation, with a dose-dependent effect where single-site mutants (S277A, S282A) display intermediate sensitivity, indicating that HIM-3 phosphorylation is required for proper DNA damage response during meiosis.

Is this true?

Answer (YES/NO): NO